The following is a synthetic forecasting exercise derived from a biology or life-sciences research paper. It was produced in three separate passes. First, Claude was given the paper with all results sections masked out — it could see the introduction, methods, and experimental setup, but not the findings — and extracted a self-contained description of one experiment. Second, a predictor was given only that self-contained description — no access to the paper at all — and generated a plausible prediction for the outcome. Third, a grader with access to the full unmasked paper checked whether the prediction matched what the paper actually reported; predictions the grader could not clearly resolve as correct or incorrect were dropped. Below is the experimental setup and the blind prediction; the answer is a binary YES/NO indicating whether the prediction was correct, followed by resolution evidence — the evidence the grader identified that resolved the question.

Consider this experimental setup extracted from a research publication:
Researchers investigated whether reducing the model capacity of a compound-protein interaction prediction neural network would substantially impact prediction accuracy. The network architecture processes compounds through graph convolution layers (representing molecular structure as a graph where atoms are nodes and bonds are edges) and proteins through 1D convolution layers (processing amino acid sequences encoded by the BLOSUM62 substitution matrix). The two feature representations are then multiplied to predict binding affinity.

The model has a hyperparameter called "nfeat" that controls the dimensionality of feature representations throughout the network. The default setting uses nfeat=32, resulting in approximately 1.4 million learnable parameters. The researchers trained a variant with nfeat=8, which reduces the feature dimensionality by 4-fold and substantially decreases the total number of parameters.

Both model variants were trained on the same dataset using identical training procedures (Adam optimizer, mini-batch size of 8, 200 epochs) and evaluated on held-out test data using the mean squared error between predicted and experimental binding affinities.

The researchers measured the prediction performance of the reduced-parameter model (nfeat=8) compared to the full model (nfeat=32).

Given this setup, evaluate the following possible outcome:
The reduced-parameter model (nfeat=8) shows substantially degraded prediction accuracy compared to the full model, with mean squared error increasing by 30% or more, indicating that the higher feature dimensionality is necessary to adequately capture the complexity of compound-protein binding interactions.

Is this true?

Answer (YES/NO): NO